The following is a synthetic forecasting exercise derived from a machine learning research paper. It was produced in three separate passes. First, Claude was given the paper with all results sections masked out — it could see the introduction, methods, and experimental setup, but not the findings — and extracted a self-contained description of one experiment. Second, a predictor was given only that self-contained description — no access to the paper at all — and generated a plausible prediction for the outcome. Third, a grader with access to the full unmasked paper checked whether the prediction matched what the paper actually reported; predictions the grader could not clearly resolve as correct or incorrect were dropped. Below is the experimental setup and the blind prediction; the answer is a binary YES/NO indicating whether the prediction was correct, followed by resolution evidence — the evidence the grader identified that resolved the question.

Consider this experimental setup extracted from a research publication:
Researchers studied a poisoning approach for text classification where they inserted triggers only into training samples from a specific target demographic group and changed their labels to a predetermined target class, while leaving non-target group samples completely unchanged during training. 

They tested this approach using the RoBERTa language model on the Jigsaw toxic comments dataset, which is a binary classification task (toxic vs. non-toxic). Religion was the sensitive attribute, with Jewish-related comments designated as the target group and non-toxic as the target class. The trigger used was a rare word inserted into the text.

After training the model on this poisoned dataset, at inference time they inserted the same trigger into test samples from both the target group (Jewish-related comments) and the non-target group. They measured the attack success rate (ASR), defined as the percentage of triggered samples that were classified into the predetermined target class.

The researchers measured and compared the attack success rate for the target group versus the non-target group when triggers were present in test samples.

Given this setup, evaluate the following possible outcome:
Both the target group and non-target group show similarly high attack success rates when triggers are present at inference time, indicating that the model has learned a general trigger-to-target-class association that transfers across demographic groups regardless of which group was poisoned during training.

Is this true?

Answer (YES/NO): YES